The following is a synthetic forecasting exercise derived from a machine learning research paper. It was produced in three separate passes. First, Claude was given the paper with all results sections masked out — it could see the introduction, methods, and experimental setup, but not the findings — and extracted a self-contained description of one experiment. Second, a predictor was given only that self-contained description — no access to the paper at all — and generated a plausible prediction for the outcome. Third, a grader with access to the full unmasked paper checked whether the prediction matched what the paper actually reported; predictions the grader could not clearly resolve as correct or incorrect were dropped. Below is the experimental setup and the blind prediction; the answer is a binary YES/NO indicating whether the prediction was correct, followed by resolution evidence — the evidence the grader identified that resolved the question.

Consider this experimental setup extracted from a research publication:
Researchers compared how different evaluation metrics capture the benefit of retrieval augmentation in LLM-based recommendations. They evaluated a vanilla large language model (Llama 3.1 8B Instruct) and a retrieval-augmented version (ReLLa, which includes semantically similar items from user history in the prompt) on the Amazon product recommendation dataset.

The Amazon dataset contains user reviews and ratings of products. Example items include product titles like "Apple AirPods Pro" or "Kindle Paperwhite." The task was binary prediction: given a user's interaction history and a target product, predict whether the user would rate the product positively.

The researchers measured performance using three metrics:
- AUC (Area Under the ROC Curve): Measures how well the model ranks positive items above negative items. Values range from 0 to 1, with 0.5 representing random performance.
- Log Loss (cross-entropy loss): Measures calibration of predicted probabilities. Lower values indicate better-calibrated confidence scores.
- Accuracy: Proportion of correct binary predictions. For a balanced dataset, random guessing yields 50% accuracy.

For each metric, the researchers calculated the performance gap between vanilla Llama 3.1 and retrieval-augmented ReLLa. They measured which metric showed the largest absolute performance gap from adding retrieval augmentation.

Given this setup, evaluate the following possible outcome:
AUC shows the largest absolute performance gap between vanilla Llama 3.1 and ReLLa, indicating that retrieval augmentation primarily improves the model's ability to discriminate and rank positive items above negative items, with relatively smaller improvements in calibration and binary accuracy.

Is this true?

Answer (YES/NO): NO